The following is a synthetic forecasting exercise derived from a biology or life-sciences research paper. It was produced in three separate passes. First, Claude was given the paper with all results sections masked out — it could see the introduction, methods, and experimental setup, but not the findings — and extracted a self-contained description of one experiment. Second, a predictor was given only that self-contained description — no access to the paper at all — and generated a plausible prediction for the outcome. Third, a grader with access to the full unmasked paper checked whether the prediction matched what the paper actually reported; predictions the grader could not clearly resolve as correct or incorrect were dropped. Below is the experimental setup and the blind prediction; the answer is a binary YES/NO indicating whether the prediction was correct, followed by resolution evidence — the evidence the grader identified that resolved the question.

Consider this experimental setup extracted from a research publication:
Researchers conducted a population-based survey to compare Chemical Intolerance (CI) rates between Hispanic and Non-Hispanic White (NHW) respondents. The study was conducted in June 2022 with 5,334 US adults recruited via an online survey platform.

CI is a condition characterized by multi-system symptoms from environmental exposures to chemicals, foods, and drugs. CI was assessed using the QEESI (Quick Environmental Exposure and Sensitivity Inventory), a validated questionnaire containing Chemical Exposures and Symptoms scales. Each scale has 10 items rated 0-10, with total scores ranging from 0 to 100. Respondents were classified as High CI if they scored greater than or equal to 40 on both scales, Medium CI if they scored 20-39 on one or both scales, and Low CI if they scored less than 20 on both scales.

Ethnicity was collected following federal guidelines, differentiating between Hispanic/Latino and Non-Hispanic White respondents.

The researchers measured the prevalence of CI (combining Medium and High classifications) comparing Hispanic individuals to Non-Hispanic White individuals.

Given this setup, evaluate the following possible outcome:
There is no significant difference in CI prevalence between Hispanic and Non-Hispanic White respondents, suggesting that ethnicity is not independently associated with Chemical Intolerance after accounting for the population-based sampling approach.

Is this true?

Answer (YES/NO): NO